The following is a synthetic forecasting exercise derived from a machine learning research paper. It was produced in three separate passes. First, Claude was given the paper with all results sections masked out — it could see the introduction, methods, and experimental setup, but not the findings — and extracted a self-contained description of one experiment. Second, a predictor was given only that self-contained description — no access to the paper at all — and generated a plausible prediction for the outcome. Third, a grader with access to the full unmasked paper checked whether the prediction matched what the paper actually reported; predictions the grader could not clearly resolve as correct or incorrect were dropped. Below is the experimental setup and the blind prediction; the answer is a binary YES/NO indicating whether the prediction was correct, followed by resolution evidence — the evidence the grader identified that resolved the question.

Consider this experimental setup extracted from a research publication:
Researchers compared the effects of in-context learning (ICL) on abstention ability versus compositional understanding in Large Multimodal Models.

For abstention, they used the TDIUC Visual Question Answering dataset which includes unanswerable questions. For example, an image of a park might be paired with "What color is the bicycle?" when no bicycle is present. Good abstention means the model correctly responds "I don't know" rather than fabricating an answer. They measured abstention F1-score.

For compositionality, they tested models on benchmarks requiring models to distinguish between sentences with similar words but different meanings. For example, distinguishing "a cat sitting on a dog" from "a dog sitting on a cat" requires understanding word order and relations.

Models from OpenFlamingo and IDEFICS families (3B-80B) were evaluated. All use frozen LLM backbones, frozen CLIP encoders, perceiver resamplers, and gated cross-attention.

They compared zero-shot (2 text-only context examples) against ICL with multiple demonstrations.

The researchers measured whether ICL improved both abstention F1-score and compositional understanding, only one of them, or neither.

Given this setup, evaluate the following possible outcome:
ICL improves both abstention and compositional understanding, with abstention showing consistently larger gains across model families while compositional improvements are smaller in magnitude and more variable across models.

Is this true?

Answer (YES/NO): NO